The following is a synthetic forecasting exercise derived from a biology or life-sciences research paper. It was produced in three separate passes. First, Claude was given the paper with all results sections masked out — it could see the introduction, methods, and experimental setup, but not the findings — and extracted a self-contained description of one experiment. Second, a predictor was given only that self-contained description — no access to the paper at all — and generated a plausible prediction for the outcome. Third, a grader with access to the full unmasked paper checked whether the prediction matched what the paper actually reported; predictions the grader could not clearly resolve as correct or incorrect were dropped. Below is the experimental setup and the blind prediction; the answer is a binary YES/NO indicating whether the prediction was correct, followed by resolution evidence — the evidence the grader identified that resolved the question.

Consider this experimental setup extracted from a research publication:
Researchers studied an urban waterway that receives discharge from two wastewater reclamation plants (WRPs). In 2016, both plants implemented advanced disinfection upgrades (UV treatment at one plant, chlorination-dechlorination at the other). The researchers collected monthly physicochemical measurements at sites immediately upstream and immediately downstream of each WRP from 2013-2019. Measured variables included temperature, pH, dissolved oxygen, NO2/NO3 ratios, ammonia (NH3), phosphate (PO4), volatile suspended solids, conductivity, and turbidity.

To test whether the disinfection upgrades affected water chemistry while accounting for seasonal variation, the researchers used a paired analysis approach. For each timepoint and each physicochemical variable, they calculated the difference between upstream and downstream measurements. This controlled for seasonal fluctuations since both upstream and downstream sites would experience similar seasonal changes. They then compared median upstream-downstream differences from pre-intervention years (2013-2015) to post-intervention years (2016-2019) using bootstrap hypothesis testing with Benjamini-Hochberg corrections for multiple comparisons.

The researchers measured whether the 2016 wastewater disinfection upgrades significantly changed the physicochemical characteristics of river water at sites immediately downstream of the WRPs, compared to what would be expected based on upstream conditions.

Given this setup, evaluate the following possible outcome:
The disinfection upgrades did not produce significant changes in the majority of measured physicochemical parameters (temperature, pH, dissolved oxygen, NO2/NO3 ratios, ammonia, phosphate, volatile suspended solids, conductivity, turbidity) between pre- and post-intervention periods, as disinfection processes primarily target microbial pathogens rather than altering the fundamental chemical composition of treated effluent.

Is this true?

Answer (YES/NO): YES